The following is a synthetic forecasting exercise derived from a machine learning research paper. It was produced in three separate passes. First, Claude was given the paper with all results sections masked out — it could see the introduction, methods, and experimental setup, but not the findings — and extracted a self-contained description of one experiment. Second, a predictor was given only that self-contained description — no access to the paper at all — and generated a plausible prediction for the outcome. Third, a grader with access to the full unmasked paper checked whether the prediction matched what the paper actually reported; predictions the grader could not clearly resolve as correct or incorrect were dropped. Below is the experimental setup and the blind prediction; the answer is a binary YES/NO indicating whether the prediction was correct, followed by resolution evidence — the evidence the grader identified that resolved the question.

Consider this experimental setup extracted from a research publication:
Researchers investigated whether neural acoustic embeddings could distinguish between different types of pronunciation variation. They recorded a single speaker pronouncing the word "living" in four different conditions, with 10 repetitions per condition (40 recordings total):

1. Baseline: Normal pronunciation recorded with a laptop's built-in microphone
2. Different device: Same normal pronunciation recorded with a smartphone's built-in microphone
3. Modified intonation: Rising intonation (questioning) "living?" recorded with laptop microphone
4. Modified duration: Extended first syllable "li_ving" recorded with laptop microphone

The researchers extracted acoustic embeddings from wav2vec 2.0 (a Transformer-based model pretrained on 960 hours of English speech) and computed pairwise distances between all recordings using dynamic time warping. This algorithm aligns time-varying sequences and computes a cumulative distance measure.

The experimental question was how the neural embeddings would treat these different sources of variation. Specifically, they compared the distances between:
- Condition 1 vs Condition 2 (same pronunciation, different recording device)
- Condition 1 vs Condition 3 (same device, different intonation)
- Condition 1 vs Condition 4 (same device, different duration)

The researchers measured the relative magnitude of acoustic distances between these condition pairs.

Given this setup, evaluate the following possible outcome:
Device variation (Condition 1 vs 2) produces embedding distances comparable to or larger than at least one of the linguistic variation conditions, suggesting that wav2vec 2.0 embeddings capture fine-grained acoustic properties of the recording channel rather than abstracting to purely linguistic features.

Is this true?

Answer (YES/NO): NO